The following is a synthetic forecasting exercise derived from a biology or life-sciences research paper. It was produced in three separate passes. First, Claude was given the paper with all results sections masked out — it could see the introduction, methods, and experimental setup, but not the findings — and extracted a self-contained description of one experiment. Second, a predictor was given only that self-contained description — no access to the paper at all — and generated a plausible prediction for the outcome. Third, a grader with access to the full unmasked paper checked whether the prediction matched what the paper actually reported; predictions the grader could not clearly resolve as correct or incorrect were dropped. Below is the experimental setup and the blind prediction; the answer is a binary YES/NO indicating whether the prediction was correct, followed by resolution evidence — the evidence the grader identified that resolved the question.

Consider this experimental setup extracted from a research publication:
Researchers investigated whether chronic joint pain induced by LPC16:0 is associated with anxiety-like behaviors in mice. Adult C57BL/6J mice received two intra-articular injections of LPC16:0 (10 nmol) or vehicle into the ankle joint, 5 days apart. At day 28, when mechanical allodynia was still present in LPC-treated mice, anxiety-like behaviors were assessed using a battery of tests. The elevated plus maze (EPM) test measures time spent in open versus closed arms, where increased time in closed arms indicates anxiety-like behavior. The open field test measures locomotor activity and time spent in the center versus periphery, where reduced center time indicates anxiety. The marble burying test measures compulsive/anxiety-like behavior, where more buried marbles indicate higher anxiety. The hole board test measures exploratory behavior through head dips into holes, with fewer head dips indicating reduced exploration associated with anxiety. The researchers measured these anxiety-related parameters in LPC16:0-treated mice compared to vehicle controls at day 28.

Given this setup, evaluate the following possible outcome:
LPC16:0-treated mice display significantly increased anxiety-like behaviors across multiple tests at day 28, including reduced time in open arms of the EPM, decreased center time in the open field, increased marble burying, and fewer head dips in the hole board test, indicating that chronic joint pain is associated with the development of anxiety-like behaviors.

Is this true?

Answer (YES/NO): YES